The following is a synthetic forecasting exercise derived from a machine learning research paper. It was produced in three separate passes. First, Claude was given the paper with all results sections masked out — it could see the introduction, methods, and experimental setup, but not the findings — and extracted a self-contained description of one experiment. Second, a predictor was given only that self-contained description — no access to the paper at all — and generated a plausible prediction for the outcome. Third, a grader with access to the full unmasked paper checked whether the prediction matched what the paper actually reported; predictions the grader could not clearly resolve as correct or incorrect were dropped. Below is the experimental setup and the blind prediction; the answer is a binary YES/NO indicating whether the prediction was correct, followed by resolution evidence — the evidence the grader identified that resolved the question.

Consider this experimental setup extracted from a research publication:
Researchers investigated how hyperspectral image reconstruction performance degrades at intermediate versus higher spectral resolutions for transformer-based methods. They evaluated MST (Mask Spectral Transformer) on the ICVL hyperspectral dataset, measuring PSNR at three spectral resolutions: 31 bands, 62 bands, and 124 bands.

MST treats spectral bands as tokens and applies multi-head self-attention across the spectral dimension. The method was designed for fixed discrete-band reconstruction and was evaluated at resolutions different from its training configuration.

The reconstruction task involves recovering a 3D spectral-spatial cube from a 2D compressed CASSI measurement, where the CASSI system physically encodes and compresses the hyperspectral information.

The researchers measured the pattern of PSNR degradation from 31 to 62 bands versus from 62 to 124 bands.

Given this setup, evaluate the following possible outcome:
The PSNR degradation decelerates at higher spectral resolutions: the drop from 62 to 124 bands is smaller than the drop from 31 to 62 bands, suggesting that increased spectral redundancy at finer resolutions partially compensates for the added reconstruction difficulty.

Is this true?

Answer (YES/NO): YES